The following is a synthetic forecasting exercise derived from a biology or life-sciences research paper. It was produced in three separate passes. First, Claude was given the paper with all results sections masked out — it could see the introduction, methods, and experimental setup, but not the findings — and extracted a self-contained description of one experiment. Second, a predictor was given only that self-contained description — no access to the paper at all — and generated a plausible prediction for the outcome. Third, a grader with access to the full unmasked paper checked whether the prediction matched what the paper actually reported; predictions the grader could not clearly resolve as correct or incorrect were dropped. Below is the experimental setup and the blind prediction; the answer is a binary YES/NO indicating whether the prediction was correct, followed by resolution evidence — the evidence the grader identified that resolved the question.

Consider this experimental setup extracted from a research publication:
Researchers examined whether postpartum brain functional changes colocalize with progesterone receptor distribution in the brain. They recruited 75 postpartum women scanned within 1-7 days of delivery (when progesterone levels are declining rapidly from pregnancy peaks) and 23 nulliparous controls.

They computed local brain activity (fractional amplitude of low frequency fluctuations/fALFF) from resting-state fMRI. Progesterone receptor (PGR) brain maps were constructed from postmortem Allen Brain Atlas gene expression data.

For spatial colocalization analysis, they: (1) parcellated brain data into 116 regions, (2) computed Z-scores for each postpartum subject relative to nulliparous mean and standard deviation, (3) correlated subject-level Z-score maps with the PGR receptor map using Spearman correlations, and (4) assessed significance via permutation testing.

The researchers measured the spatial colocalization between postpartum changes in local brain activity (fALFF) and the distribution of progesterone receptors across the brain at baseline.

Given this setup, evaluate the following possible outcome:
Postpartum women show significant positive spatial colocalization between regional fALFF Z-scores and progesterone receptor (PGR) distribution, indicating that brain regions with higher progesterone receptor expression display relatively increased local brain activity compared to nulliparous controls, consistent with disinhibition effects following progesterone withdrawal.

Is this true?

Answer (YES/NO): YES